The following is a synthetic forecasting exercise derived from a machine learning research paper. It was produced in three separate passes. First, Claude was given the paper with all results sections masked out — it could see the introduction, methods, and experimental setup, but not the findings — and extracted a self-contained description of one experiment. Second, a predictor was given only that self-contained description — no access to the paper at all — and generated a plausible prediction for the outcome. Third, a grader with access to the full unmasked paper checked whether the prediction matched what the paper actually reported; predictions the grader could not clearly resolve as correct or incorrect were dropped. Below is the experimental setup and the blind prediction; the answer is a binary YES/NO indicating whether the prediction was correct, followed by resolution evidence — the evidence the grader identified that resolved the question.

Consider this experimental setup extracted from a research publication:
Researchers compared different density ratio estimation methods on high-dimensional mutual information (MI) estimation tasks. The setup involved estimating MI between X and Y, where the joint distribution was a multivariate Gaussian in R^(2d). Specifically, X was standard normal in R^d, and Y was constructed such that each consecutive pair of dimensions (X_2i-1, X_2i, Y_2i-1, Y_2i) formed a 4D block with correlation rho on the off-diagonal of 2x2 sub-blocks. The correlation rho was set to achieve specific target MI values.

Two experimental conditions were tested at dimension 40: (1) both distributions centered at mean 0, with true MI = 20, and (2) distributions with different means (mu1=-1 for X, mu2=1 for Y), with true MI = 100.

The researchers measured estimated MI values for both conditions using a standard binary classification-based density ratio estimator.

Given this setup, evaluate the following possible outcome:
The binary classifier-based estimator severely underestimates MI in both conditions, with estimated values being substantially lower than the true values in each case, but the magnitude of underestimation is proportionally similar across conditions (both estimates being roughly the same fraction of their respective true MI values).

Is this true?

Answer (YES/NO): NO